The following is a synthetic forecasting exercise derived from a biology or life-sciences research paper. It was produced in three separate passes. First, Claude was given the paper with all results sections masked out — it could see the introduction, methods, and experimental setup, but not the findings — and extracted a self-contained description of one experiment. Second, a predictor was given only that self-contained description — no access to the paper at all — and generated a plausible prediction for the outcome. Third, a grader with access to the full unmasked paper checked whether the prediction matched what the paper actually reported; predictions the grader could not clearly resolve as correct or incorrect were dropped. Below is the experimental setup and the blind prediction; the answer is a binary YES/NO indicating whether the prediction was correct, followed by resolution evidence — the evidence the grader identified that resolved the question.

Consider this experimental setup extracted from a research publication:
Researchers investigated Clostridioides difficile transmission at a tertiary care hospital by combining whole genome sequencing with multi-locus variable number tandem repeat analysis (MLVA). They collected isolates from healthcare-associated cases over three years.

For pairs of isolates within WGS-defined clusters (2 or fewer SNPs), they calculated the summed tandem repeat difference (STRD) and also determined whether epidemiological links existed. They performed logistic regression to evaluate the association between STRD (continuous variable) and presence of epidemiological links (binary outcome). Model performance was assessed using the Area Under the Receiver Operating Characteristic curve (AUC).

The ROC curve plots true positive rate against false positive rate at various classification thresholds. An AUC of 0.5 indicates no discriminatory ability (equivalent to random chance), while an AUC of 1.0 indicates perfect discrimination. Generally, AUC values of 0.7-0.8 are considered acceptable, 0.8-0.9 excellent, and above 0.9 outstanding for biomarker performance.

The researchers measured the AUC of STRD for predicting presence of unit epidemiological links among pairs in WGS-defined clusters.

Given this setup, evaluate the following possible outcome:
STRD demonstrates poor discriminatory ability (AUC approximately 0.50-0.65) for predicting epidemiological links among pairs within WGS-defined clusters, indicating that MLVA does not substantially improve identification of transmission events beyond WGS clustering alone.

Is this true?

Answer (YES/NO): NO